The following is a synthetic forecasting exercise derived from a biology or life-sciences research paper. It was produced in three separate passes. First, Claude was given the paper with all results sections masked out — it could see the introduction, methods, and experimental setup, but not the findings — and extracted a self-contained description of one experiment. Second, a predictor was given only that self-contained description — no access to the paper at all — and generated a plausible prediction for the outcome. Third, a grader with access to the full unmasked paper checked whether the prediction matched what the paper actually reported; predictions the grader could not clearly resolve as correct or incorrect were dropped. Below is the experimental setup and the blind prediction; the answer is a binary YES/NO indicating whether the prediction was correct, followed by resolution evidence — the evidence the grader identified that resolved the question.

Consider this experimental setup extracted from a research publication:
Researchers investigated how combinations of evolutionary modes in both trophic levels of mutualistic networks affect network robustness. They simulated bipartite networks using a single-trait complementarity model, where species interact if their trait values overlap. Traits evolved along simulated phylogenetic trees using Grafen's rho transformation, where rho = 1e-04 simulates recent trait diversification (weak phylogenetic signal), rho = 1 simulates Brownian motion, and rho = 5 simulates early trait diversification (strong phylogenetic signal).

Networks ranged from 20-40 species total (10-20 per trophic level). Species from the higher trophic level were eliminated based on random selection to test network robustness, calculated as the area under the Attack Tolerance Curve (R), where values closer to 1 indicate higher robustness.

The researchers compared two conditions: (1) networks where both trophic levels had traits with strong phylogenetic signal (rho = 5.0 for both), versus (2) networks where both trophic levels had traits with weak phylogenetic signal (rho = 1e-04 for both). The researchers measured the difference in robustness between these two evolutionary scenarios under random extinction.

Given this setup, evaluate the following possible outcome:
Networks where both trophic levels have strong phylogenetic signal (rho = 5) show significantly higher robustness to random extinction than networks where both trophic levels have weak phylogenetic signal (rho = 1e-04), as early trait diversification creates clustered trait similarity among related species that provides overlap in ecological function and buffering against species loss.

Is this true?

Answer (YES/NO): NO